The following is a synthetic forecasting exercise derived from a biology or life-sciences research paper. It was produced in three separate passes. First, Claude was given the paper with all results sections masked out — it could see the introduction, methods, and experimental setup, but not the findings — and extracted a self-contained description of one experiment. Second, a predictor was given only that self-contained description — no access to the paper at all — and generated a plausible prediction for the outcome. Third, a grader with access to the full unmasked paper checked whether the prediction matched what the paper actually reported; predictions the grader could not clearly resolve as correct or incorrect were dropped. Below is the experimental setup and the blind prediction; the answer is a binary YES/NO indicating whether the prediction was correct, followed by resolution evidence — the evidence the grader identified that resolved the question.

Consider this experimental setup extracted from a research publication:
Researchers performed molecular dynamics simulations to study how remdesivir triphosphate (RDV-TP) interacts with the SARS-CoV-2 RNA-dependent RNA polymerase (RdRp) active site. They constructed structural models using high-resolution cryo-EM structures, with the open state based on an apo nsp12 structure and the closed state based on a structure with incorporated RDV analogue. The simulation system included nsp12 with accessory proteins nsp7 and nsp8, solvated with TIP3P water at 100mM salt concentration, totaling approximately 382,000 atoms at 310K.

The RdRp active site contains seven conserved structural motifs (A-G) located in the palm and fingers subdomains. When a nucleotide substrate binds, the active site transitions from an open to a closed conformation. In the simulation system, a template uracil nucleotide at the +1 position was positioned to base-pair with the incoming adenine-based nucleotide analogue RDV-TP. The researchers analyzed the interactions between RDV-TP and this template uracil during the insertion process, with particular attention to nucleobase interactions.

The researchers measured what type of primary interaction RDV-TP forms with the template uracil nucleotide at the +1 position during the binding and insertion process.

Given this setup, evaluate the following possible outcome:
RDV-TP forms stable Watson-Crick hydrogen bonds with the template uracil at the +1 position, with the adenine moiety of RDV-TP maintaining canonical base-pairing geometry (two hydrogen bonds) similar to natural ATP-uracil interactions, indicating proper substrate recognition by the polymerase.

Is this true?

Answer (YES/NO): NO